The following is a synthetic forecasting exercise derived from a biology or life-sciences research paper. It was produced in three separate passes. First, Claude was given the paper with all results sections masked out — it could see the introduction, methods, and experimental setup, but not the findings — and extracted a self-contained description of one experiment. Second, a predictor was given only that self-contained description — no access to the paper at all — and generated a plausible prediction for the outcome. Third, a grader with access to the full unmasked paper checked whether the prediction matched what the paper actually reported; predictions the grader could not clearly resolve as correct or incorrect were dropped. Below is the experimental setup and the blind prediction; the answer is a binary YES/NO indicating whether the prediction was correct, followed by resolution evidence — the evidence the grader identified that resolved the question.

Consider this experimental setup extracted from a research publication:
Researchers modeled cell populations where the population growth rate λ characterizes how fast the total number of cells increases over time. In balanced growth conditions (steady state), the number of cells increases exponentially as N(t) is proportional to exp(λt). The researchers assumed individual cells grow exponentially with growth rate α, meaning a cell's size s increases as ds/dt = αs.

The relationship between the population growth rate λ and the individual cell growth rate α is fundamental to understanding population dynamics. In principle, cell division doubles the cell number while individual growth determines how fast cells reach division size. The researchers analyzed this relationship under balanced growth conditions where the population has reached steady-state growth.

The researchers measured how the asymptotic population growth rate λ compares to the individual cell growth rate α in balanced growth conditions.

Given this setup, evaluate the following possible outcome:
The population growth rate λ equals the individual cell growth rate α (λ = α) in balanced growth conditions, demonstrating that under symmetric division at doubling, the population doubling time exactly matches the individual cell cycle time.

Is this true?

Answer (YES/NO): YES